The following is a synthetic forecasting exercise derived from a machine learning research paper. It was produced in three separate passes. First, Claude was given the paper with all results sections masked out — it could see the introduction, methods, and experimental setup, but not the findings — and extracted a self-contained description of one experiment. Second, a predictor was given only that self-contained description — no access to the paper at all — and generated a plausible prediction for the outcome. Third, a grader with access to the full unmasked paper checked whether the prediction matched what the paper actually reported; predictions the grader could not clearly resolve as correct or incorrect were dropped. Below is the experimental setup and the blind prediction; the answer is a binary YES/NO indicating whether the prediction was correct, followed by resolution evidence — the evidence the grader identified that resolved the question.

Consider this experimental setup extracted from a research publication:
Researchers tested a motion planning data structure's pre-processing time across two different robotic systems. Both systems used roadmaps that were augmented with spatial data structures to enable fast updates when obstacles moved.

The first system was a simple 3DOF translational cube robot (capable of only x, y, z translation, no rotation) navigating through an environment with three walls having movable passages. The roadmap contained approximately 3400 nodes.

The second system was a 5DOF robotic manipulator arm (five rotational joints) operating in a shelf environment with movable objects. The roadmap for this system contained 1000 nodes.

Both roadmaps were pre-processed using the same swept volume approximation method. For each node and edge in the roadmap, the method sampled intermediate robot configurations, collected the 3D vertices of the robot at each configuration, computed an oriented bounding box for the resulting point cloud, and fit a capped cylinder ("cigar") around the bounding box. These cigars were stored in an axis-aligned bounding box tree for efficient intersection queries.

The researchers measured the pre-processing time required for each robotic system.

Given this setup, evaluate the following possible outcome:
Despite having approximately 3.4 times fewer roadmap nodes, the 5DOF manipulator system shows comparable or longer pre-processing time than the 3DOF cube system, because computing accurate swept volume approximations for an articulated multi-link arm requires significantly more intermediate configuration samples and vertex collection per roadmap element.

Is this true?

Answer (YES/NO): YES